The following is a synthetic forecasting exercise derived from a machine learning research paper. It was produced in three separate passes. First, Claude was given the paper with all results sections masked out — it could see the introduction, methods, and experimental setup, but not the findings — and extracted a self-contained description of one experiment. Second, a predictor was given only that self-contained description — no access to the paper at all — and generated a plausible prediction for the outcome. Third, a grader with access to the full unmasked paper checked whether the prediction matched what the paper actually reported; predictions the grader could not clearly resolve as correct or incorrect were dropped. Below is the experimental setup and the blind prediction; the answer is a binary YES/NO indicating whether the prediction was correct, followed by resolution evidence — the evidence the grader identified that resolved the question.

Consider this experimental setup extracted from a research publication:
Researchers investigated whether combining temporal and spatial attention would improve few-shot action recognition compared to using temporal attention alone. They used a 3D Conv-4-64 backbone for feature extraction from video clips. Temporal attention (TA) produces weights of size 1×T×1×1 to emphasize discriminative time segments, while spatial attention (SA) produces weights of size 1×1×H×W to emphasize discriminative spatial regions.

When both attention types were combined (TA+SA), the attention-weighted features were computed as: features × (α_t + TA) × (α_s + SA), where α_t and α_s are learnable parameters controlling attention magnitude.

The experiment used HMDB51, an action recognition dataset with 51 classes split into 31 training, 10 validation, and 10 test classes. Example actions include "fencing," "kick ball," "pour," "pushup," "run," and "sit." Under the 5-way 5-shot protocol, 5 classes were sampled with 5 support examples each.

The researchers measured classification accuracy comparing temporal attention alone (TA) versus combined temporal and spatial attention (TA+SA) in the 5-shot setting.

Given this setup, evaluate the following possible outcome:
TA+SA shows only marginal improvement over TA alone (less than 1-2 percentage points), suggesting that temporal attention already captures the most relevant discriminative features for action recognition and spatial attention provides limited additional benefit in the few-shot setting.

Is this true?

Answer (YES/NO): NO